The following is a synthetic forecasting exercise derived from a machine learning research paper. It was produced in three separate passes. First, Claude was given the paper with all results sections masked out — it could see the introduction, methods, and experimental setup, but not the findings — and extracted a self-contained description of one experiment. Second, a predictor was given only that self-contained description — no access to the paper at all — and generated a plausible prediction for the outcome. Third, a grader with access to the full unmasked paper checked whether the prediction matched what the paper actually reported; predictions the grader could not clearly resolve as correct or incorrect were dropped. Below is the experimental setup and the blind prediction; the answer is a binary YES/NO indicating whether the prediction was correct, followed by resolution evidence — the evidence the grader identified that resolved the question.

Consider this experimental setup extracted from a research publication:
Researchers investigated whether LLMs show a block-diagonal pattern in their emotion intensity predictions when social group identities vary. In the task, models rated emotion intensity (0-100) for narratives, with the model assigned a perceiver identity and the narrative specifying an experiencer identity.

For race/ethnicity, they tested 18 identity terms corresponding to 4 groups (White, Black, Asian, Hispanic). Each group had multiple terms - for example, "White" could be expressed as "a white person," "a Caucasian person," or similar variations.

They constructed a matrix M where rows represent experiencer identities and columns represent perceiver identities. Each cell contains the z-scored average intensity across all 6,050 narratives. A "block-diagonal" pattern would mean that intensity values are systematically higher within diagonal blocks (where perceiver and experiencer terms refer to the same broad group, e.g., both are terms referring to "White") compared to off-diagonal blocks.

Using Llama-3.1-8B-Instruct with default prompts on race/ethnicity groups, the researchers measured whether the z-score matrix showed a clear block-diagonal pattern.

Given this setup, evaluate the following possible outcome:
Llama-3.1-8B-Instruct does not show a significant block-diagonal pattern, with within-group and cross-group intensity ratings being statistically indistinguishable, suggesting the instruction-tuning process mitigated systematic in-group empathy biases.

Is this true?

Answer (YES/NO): NO